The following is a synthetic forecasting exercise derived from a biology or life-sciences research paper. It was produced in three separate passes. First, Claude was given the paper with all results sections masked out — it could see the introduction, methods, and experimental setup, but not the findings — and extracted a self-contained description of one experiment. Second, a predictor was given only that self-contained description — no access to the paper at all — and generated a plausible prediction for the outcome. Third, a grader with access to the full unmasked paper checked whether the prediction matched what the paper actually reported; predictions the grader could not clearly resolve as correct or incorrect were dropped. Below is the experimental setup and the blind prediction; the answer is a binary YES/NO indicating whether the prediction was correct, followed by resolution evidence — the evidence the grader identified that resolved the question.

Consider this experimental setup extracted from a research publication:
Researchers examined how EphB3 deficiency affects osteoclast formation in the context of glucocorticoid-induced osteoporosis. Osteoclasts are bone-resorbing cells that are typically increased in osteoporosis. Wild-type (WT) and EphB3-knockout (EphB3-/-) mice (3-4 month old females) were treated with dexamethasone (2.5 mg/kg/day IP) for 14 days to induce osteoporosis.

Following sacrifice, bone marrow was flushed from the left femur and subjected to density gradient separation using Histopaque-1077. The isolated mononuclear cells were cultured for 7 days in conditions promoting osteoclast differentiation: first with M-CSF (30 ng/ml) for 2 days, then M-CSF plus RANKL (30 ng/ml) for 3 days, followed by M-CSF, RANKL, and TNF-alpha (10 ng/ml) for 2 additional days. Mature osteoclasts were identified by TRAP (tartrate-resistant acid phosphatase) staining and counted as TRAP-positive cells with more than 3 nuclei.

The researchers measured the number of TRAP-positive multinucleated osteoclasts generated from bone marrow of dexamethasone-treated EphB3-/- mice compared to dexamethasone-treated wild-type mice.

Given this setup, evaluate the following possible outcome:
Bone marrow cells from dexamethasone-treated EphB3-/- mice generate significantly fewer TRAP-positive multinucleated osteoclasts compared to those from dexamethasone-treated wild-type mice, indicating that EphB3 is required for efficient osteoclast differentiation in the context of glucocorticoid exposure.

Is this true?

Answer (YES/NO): YES